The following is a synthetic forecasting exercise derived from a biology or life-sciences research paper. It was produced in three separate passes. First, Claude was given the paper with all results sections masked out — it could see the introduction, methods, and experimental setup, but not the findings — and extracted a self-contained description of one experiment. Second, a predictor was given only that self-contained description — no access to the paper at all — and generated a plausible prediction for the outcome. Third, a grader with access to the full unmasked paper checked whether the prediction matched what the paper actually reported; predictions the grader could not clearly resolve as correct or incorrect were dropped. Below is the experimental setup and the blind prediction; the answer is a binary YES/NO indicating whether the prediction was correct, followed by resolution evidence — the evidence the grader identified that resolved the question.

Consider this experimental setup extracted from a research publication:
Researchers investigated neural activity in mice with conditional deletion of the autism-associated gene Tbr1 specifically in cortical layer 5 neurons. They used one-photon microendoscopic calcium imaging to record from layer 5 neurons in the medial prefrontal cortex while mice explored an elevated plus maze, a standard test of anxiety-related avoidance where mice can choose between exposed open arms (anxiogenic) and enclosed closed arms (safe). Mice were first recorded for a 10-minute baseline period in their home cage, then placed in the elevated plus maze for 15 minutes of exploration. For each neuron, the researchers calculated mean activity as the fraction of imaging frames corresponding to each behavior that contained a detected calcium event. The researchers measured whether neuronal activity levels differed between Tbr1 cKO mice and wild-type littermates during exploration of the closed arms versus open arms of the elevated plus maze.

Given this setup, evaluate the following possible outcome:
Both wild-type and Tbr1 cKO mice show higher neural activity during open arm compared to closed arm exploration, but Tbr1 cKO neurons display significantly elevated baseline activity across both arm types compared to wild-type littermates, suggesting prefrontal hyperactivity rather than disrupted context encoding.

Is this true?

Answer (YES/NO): NO